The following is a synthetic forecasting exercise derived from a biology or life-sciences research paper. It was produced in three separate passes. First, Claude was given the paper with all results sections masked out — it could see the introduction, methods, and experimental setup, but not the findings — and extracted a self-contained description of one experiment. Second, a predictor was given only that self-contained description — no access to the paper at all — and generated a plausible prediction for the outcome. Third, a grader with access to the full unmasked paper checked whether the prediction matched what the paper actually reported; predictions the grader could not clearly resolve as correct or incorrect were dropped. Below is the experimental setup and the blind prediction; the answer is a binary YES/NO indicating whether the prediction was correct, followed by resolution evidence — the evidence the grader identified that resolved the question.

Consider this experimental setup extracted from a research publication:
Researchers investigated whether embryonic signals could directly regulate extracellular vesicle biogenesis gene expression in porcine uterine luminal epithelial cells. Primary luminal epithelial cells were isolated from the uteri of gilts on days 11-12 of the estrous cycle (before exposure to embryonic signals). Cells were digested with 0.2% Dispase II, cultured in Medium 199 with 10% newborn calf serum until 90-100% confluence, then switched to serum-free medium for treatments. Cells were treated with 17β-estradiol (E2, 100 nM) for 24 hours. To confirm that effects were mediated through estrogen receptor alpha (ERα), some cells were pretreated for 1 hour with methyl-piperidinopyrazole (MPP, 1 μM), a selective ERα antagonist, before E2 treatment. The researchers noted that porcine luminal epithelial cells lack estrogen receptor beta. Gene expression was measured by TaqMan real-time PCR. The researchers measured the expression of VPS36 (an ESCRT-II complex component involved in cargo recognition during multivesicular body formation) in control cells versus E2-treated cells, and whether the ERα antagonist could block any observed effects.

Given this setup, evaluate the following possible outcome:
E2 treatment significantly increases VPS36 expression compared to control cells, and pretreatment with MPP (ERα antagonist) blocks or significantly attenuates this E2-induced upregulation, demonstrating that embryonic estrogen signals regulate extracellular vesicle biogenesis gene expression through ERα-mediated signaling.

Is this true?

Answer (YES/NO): YES